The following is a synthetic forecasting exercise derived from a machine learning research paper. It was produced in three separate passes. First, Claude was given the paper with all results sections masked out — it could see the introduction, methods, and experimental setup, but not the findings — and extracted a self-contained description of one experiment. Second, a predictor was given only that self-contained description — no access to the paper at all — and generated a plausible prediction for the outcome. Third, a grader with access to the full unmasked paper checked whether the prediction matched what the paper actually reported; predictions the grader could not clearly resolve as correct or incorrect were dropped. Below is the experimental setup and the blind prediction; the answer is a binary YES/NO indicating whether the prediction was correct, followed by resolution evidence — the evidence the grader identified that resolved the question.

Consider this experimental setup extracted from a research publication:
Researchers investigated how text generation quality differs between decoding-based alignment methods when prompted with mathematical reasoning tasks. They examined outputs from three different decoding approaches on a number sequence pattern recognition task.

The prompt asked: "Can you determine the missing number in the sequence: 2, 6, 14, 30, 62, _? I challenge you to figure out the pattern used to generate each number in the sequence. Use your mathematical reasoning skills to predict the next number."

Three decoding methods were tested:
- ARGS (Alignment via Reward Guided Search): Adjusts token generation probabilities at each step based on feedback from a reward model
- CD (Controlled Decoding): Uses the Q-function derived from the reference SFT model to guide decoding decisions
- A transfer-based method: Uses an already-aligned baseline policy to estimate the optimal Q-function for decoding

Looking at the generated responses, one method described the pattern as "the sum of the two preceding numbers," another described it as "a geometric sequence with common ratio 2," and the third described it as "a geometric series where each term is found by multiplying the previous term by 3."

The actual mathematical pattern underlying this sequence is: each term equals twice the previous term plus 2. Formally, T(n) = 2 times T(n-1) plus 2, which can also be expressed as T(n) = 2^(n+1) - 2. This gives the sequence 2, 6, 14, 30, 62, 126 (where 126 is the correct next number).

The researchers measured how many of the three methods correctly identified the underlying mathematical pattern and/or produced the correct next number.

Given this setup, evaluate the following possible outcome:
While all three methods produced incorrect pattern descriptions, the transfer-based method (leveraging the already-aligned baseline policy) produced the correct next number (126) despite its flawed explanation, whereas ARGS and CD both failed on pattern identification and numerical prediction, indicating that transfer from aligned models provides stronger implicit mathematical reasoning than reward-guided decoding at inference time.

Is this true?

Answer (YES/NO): NO